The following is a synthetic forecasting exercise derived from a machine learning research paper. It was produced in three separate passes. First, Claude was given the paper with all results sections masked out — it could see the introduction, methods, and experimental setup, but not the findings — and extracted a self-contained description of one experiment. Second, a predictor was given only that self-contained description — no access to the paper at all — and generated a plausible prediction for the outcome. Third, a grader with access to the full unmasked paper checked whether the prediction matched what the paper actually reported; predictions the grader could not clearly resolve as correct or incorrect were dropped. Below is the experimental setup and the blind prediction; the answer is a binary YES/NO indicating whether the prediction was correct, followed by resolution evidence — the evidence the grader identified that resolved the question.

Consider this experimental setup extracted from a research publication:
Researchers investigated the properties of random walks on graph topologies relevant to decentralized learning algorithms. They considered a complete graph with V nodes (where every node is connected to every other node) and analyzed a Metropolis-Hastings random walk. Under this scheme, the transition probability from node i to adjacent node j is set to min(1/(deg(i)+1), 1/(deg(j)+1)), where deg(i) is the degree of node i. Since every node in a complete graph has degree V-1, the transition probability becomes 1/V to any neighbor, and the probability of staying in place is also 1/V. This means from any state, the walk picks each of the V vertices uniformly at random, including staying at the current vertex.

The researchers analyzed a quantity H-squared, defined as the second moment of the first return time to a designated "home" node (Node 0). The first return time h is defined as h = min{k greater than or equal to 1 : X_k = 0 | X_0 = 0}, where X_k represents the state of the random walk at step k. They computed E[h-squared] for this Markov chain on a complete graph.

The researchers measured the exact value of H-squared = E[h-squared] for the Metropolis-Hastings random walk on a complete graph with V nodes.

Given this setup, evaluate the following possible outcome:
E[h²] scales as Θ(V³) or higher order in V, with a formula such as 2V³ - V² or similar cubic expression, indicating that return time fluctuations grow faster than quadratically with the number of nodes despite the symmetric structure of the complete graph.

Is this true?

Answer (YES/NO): NO